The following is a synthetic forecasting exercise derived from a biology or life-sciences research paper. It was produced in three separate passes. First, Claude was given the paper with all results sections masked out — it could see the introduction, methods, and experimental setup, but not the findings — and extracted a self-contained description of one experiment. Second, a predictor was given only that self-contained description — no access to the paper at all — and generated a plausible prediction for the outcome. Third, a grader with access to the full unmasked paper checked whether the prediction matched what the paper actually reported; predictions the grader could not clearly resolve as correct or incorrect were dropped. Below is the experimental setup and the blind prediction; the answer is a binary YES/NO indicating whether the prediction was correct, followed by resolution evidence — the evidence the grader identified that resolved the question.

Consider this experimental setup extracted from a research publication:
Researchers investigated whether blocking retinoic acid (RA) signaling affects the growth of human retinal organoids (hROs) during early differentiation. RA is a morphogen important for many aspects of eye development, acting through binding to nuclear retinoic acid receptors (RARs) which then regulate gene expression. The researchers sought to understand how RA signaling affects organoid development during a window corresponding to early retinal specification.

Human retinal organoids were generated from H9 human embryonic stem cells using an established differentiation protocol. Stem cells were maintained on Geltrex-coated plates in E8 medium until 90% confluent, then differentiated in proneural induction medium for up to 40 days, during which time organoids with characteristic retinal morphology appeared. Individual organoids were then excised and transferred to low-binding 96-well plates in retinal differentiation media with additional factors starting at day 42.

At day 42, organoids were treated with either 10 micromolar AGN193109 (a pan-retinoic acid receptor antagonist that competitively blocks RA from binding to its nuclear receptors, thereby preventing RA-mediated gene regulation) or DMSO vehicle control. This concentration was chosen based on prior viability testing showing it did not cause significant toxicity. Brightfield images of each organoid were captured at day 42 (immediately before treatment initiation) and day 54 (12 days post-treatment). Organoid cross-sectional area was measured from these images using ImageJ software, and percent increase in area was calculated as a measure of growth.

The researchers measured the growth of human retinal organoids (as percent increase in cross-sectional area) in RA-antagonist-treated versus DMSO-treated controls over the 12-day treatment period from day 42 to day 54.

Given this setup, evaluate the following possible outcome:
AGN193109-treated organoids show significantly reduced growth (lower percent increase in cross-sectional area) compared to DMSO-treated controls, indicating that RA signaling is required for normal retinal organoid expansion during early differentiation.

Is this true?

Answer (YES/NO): YES